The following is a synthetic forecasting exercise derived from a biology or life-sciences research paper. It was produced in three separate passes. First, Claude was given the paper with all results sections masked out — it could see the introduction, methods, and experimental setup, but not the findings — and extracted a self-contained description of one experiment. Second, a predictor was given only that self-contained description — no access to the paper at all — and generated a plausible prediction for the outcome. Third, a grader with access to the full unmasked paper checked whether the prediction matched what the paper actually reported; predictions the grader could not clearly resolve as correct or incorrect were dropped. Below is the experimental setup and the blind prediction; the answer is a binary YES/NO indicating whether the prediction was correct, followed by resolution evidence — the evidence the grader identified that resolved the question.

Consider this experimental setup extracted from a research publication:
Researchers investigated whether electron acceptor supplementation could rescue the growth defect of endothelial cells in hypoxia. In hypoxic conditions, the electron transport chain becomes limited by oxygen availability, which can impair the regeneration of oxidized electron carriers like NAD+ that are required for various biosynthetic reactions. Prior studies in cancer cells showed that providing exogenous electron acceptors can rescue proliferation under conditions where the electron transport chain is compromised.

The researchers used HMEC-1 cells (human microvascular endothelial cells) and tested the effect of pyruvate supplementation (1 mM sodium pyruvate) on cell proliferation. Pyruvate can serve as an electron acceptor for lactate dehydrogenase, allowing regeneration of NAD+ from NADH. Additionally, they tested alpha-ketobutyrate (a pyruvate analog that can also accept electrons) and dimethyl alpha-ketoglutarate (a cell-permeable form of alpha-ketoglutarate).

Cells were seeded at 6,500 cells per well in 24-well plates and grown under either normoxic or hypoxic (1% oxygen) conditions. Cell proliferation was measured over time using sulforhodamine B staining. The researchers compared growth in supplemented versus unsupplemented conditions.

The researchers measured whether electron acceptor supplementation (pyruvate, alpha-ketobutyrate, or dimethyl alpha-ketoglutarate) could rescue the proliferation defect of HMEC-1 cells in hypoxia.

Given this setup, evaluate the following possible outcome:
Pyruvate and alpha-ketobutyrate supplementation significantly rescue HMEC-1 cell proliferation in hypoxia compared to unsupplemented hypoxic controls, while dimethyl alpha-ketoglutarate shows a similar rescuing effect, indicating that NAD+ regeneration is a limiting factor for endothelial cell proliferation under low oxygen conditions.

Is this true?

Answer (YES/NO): NO